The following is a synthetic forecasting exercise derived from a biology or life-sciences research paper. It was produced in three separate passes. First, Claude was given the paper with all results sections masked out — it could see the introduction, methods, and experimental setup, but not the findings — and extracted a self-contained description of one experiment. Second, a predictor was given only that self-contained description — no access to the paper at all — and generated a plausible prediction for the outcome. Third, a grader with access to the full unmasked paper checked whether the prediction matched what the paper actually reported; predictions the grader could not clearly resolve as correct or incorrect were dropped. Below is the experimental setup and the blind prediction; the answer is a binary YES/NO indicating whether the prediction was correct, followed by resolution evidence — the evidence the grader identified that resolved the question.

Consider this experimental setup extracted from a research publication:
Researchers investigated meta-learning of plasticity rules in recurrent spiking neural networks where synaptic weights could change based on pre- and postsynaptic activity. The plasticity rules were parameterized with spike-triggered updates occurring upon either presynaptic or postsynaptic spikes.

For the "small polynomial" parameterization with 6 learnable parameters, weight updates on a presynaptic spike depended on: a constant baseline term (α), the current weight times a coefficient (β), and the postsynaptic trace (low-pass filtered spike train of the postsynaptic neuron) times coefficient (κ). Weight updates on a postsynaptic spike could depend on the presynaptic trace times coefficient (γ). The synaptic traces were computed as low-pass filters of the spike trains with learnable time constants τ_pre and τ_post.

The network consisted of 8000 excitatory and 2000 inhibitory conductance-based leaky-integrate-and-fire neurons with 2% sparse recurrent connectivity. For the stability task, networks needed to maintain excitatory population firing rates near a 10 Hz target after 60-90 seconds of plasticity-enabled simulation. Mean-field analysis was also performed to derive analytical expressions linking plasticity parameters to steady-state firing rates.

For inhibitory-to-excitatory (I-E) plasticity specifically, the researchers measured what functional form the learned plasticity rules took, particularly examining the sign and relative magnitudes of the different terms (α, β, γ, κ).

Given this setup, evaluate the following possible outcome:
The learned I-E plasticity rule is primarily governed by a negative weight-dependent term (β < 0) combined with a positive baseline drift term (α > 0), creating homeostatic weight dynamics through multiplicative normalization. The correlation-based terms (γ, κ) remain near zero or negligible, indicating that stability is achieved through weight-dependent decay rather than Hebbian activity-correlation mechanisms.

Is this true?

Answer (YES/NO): NO